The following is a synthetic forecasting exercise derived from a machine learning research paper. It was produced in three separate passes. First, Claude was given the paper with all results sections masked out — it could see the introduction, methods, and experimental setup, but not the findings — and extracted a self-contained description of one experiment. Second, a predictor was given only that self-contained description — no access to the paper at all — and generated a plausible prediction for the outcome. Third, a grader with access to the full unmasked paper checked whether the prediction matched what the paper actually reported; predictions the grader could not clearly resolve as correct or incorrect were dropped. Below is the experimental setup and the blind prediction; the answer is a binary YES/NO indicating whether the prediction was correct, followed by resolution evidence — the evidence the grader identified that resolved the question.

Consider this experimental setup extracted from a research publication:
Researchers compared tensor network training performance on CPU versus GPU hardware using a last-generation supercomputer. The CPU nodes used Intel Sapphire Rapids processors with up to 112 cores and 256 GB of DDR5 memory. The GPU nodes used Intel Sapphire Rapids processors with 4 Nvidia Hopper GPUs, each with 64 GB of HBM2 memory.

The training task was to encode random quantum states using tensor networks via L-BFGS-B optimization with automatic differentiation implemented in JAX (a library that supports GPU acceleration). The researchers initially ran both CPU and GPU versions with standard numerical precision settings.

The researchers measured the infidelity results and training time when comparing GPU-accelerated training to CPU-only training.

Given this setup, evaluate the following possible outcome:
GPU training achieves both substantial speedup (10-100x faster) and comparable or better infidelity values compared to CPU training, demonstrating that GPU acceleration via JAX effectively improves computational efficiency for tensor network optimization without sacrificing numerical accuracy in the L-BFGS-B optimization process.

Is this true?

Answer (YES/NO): NO